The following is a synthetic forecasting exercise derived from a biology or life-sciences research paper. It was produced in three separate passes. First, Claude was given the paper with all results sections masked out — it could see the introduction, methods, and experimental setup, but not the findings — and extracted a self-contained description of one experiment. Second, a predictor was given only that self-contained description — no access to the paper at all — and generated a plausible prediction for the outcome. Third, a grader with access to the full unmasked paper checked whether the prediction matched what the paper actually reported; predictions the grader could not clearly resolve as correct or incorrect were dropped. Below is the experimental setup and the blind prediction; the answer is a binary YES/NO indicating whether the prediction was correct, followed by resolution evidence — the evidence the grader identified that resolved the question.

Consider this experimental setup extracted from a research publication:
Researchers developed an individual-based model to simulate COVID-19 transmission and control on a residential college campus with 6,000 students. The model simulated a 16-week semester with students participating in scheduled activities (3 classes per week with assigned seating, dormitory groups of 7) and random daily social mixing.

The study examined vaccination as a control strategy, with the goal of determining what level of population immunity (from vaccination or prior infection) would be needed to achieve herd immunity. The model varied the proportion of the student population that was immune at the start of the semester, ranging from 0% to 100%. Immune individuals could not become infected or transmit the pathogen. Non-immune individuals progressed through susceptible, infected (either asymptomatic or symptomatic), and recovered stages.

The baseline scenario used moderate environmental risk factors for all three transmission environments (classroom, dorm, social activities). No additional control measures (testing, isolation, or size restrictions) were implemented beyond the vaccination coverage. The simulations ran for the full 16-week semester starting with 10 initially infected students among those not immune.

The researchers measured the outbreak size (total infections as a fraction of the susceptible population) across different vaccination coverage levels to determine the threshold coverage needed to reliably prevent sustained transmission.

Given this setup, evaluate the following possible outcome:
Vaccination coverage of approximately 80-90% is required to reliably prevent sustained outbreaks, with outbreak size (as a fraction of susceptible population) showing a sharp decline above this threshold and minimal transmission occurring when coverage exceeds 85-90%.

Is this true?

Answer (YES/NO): NO